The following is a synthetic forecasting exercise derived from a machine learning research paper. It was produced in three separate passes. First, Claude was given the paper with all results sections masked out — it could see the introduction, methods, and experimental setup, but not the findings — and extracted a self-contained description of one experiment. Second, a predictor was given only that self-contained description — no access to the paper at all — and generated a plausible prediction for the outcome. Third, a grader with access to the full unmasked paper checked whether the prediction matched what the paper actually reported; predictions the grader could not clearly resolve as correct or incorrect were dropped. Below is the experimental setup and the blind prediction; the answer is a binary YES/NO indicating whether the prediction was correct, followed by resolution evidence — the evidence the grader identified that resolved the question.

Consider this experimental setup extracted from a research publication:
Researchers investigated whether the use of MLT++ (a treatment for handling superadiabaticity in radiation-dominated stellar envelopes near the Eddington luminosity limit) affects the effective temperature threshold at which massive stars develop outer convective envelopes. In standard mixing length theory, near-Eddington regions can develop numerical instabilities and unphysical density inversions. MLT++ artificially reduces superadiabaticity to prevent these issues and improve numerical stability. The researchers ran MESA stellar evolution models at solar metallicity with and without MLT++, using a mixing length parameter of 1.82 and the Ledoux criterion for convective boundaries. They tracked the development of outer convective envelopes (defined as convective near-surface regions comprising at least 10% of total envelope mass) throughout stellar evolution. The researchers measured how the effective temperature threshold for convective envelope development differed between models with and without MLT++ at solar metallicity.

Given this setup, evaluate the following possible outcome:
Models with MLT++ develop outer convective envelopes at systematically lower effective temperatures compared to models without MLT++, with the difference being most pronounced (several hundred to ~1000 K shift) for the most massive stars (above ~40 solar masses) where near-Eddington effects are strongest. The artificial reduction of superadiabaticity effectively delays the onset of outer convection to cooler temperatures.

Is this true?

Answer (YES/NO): NO